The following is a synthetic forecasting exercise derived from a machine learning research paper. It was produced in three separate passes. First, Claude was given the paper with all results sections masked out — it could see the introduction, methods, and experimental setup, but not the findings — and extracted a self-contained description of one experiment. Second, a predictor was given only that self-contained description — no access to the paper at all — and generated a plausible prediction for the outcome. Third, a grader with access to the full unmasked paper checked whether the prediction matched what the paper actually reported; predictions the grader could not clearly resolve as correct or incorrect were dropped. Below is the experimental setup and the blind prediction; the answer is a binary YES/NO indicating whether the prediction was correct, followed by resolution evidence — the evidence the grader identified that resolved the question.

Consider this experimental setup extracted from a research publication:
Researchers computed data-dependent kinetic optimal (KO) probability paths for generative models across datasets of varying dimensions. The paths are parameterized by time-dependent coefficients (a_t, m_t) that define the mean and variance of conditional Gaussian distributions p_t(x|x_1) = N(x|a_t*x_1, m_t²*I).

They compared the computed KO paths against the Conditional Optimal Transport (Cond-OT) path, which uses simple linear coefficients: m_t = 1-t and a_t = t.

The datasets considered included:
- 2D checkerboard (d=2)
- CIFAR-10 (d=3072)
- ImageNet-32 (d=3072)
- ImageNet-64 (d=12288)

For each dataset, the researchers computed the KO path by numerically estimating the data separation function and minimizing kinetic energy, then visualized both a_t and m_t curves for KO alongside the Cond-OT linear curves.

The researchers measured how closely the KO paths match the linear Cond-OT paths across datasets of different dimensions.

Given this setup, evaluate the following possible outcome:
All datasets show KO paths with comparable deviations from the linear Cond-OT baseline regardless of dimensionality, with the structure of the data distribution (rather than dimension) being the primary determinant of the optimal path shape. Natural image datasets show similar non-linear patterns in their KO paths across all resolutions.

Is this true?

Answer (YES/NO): NO